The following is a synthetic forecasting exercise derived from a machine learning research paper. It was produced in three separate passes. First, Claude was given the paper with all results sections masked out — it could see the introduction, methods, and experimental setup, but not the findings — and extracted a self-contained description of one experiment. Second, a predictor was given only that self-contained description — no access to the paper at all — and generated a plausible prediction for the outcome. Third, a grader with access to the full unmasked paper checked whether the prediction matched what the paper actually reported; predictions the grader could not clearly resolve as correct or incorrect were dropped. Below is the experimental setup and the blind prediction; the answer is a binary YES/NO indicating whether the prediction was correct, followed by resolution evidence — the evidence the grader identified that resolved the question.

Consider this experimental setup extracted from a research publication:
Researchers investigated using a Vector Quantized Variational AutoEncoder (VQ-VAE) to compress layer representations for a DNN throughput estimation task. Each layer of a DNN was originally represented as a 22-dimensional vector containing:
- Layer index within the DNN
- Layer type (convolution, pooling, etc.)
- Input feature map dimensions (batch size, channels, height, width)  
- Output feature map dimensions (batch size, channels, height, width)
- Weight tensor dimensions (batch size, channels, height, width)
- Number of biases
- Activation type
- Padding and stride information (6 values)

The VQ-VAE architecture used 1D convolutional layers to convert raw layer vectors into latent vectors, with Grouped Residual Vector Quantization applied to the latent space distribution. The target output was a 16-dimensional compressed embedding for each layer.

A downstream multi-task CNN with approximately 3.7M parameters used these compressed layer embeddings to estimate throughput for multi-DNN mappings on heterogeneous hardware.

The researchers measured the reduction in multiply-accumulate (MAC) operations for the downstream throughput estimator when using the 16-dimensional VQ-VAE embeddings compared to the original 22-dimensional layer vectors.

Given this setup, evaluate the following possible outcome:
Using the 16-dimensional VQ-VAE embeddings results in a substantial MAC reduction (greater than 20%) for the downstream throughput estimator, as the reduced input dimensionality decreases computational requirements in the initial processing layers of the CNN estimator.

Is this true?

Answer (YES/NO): YES